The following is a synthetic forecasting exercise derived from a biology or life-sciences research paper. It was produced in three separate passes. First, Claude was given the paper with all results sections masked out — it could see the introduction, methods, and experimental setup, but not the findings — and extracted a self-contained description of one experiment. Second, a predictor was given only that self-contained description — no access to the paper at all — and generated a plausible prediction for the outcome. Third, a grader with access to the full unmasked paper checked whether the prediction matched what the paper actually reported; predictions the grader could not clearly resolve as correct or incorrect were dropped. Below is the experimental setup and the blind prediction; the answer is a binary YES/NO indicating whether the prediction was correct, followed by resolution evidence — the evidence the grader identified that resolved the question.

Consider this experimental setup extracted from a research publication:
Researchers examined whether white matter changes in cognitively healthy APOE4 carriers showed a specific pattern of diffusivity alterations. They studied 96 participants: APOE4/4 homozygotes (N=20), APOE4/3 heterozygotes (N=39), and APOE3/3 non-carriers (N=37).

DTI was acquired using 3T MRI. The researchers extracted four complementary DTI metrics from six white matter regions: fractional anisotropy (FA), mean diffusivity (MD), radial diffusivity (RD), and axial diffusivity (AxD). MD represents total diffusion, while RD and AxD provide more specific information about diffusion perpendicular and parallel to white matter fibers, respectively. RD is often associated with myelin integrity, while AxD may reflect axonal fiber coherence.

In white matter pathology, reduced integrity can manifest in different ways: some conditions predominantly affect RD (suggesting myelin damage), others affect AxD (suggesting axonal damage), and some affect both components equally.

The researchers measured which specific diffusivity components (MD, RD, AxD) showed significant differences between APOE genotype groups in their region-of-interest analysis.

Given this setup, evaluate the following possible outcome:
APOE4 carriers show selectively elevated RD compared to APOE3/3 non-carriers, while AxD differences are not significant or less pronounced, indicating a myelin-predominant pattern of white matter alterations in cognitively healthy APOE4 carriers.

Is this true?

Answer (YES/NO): NO